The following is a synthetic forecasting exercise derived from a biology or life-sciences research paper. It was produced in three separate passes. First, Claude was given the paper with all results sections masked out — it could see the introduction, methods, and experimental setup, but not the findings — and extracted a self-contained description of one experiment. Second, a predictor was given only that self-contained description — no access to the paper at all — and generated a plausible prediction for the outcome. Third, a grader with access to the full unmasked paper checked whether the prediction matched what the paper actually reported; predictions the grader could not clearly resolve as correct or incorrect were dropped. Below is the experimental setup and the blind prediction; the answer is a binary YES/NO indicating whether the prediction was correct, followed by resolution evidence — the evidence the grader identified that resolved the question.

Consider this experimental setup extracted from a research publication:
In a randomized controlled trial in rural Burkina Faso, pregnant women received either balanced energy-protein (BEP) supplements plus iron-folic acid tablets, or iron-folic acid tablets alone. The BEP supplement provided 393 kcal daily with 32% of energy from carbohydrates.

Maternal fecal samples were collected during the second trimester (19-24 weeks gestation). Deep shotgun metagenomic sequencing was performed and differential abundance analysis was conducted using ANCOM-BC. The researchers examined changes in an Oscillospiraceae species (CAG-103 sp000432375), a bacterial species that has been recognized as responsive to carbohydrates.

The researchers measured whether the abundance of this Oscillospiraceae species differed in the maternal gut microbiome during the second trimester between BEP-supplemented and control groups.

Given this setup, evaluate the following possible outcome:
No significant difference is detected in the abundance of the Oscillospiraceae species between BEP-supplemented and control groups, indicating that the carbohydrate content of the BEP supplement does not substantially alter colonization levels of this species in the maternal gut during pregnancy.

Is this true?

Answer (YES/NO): NO